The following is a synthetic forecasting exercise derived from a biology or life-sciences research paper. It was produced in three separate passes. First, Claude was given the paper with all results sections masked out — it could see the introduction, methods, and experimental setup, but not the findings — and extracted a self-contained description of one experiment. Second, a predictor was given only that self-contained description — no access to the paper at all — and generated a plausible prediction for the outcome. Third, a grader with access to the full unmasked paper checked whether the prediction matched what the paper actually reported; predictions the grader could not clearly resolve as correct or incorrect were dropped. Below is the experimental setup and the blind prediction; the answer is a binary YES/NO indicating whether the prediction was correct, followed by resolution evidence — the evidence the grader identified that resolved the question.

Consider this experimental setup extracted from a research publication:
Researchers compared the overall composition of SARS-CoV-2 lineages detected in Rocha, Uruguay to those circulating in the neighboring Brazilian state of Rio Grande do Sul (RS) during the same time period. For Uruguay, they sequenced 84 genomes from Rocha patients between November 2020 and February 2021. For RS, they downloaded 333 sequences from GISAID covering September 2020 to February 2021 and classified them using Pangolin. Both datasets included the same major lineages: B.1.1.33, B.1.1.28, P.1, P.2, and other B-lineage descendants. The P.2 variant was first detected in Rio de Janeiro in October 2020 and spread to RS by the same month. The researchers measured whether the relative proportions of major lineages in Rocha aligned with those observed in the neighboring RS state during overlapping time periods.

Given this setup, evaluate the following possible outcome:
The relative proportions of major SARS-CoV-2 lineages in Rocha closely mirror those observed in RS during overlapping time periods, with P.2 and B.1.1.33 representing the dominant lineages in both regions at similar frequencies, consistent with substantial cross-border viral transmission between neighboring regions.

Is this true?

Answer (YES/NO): NO